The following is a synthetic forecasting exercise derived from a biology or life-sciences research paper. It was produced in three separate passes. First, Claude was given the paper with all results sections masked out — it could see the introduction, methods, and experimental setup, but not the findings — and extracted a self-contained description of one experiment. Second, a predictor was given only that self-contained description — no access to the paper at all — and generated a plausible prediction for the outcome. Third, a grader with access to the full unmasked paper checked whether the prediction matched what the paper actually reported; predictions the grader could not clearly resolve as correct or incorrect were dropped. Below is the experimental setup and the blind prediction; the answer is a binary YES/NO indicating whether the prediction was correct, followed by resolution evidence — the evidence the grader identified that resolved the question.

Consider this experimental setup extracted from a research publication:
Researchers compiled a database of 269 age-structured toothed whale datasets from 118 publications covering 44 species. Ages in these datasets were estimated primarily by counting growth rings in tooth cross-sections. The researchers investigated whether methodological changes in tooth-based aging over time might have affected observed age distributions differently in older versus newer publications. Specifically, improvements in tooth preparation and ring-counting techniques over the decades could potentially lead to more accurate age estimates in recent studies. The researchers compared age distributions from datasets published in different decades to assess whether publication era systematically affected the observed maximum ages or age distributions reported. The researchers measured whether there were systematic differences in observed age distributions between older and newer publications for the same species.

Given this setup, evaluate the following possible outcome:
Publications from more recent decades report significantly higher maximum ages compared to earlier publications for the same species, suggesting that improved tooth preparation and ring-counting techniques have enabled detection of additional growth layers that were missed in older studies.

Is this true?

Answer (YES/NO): NO